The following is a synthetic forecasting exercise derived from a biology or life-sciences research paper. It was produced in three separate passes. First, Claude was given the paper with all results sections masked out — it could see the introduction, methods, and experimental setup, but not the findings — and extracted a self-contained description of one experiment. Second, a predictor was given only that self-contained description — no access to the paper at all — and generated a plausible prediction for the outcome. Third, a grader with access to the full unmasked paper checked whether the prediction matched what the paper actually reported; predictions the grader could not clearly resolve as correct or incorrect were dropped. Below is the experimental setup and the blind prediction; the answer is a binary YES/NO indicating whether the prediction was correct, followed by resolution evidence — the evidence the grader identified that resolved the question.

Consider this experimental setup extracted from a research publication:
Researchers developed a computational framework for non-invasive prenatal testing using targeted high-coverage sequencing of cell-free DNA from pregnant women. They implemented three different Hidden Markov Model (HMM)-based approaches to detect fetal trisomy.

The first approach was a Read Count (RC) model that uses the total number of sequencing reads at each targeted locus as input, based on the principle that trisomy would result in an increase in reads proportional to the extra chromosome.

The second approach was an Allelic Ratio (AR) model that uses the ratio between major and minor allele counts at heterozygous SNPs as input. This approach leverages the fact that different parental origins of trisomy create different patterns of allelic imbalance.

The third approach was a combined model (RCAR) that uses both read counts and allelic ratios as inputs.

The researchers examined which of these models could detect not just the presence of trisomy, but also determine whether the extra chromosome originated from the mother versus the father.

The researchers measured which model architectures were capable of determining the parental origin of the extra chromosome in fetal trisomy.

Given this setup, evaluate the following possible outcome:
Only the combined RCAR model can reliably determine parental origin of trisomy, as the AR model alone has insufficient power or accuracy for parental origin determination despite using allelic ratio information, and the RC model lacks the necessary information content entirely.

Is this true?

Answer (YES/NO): NO